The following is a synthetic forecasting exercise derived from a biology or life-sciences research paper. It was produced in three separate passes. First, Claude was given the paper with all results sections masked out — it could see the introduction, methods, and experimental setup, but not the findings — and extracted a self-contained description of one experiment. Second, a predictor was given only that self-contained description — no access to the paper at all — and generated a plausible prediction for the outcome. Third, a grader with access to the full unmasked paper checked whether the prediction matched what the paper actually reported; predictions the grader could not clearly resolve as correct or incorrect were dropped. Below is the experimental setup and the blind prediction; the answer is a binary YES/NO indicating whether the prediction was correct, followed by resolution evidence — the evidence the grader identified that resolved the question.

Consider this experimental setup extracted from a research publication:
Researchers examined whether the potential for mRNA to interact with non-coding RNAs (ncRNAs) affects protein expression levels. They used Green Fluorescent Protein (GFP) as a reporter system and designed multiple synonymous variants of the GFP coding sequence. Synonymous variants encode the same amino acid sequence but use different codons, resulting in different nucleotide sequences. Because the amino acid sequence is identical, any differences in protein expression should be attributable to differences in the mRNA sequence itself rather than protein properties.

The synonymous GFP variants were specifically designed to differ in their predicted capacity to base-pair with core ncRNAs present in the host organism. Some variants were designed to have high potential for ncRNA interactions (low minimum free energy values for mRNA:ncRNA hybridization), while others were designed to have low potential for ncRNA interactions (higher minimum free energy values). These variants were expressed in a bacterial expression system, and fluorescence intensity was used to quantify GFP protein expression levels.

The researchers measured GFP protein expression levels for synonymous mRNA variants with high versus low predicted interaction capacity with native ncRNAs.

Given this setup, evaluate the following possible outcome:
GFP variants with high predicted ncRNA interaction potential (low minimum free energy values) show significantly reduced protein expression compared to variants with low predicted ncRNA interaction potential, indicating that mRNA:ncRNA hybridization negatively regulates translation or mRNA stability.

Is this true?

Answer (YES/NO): YES